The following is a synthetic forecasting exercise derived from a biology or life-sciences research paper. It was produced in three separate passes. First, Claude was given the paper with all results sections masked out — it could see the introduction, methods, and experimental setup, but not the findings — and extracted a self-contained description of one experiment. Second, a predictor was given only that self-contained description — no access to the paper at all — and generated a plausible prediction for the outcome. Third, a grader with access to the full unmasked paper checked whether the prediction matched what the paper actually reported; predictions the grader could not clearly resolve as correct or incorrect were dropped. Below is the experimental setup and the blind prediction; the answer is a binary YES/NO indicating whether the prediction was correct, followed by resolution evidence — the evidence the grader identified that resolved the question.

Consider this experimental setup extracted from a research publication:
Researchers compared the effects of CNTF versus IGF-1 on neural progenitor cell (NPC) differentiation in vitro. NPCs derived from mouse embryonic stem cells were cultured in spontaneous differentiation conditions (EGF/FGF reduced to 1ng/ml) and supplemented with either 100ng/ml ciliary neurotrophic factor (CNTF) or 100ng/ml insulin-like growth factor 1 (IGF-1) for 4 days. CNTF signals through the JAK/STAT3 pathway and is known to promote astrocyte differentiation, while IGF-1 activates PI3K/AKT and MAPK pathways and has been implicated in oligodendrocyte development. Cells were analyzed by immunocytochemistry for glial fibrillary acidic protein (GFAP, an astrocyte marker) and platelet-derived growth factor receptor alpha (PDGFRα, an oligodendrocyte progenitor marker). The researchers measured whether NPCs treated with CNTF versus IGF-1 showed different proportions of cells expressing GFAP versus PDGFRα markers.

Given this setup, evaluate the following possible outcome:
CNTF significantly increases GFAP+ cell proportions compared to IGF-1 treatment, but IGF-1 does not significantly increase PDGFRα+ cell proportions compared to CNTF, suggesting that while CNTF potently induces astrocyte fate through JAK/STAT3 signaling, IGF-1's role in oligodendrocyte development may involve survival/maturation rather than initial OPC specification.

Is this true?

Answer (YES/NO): NO